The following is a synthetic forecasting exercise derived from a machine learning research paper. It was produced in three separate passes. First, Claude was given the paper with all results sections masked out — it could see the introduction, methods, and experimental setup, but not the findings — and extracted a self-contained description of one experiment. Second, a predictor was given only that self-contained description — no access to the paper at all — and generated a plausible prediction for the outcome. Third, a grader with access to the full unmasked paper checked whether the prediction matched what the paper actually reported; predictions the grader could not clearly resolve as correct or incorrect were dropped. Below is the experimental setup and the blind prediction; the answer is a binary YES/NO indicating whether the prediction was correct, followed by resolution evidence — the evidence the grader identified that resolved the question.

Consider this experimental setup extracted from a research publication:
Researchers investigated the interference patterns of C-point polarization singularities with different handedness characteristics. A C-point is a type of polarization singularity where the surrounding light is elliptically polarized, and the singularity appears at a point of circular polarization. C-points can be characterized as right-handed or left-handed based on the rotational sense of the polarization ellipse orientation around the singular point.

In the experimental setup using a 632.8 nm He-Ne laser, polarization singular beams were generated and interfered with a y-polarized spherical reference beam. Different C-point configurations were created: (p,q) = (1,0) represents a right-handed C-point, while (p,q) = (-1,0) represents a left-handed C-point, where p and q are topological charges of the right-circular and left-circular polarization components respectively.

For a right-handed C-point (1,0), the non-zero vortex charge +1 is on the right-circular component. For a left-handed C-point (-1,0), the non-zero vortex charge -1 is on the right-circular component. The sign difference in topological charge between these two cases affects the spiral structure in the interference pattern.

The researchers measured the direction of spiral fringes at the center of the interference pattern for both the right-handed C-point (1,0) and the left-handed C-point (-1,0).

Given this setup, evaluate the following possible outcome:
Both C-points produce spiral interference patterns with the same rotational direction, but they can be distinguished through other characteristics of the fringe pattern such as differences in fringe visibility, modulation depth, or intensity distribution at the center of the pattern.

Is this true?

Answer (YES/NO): NO